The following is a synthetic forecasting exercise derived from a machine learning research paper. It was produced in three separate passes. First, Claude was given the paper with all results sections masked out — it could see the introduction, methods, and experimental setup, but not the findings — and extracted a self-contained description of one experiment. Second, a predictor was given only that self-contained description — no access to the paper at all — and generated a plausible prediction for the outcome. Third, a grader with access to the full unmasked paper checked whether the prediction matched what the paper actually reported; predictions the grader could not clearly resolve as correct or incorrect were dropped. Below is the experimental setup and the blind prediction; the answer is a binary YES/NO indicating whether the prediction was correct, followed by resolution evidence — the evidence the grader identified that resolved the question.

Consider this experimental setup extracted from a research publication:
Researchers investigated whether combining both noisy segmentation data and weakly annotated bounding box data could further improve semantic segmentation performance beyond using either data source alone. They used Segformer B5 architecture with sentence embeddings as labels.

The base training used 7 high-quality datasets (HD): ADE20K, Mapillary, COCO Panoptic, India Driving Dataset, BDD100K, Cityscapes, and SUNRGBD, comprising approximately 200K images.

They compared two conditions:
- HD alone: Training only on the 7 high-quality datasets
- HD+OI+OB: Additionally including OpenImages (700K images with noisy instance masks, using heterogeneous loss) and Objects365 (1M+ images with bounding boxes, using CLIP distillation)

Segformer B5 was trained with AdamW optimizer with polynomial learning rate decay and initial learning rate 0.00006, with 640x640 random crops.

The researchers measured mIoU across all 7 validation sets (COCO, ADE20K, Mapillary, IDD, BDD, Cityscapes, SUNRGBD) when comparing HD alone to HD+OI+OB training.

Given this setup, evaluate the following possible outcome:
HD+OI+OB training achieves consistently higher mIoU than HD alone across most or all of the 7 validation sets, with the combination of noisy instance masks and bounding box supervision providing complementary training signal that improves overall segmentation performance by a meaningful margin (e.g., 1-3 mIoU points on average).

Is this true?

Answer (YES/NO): NO